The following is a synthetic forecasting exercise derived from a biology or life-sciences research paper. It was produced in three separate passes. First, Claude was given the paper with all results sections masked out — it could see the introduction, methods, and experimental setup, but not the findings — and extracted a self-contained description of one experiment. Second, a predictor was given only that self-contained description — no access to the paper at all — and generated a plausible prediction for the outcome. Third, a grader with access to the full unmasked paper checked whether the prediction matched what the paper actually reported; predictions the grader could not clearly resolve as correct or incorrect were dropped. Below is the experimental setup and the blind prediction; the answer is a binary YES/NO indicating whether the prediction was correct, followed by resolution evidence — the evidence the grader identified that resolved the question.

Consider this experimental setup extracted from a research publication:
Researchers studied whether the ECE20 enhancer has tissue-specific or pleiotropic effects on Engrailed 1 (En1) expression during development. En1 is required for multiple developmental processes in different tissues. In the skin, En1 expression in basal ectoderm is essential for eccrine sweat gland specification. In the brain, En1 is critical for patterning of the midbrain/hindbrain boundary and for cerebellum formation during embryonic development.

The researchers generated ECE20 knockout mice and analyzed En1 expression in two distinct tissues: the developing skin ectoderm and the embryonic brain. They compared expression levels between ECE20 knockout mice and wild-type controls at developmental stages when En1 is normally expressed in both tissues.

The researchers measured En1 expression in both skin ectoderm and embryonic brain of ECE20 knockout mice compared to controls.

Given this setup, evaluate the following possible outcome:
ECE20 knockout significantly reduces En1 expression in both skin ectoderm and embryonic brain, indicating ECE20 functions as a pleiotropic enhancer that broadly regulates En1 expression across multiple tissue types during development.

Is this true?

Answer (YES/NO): YES